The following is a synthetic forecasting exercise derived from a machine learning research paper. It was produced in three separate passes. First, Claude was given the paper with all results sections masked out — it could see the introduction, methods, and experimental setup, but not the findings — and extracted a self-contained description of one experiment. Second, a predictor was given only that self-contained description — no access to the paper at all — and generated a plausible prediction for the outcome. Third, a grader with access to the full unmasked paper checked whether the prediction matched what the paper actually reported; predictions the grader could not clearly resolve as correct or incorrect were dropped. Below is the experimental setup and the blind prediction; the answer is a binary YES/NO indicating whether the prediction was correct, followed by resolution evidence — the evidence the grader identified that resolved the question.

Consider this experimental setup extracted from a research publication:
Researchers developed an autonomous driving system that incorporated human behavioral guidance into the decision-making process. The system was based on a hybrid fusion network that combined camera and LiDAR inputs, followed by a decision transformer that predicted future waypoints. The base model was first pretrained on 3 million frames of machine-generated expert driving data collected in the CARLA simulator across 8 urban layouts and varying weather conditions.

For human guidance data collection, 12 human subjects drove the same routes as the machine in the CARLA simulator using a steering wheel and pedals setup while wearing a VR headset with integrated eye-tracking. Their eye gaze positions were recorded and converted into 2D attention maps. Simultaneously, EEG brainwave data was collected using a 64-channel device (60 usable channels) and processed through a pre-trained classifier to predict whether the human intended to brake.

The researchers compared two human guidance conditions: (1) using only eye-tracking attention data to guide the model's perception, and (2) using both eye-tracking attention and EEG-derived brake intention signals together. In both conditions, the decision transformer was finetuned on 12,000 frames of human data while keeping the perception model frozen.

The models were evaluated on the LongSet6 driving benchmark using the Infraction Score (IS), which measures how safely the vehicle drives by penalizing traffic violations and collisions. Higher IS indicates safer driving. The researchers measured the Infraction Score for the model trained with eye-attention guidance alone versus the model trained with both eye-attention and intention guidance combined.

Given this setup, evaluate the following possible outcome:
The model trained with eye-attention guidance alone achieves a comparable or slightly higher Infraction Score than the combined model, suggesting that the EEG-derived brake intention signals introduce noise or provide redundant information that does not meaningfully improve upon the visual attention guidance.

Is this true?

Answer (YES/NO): YES